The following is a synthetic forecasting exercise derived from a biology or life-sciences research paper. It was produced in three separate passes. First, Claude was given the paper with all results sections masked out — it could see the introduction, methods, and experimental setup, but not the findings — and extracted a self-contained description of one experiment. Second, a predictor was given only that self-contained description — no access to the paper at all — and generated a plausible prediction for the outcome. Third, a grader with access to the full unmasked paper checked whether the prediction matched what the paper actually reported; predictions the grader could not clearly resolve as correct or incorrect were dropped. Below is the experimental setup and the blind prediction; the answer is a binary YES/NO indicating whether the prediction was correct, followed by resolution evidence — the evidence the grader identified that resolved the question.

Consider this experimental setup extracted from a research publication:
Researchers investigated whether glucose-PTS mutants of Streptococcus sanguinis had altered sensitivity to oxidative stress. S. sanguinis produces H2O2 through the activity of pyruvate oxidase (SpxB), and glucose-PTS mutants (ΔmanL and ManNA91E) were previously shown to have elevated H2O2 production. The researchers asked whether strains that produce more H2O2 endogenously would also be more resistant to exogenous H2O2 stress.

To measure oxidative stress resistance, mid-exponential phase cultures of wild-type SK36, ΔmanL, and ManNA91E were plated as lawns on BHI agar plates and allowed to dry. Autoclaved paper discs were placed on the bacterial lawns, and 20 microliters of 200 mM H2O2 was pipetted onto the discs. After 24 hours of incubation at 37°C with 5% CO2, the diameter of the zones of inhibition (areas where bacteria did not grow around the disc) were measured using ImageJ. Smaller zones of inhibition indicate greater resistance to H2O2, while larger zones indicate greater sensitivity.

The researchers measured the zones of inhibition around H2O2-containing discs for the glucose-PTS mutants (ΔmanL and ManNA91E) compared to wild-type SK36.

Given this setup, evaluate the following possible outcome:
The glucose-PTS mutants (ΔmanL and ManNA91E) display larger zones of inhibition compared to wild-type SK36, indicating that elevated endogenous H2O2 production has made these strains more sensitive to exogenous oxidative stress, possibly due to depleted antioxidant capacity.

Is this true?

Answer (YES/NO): NO